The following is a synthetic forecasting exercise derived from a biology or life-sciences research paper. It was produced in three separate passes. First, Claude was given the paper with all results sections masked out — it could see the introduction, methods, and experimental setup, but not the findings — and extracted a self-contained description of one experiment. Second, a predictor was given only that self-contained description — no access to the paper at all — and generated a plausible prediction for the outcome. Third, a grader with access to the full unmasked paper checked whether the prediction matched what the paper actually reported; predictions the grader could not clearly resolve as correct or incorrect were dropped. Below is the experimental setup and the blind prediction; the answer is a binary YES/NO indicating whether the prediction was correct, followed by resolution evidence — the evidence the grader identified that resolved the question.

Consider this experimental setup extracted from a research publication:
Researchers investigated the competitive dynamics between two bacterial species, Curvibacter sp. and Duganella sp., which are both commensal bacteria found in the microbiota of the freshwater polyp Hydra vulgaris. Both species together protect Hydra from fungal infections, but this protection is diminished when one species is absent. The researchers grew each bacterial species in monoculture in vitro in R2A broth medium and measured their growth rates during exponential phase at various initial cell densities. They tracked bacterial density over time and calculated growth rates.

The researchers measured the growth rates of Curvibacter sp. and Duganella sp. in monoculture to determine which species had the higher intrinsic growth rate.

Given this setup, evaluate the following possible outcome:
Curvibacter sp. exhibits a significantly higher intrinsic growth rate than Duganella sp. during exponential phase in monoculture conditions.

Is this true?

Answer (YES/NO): NO